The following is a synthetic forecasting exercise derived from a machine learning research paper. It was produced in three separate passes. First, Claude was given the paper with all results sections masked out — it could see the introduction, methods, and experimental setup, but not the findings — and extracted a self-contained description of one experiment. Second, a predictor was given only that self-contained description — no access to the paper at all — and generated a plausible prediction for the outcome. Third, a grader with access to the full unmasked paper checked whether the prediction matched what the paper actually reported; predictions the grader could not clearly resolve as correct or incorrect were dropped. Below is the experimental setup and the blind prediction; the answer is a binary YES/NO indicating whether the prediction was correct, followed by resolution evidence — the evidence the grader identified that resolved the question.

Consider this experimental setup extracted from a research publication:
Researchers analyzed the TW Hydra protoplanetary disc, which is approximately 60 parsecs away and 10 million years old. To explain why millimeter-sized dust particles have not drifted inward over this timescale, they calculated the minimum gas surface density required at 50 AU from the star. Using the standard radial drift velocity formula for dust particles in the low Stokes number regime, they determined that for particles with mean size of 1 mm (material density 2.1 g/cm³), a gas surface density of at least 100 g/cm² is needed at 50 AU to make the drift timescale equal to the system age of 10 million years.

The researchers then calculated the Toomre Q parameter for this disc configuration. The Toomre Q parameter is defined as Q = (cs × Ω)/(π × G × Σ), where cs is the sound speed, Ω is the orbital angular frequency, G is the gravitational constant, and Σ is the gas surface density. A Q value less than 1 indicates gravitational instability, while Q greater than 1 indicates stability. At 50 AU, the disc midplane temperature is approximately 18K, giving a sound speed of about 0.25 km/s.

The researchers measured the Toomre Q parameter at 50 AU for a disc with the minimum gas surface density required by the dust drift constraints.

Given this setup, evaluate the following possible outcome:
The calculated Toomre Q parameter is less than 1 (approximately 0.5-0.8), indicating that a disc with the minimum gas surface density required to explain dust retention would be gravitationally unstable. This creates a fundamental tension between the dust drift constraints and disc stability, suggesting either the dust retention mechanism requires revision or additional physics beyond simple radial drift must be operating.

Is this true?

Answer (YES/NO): YES